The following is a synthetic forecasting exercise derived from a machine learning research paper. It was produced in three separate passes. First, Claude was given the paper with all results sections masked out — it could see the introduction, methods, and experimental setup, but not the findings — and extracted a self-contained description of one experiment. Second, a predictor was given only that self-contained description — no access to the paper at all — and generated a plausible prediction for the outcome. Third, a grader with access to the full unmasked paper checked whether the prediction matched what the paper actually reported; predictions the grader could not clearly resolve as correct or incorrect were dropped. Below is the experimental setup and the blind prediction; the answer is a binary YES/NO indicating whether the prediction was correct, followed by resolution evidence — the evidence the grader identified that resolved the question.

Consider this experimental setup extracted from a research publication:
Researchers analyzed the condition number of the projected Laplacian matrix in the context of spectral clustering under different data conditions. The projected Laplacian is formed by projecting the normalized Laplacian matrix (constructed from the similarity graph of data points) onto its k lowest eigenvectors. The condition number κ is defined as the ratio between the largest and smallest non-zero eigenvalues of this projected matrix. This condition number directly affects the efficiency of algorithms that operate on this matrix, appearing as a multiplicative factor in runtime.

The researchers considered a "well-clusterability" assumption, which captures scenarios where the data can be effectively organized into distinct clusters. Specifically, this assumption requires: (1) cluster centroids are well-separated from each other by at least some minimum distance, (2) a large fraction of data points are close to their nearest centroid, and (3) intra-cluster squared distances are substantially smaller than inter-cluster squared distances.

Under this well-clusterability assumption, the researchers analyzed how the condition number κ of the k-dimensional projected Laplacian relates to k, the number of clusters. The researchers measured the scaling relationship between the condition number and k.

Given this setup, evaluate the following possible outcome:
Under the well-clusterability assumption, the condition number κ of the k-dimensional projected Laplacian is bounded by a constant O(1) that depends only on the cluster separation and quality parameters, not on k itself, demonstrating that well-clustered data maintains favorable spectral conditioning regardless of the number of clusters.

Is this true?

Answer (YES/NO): NO